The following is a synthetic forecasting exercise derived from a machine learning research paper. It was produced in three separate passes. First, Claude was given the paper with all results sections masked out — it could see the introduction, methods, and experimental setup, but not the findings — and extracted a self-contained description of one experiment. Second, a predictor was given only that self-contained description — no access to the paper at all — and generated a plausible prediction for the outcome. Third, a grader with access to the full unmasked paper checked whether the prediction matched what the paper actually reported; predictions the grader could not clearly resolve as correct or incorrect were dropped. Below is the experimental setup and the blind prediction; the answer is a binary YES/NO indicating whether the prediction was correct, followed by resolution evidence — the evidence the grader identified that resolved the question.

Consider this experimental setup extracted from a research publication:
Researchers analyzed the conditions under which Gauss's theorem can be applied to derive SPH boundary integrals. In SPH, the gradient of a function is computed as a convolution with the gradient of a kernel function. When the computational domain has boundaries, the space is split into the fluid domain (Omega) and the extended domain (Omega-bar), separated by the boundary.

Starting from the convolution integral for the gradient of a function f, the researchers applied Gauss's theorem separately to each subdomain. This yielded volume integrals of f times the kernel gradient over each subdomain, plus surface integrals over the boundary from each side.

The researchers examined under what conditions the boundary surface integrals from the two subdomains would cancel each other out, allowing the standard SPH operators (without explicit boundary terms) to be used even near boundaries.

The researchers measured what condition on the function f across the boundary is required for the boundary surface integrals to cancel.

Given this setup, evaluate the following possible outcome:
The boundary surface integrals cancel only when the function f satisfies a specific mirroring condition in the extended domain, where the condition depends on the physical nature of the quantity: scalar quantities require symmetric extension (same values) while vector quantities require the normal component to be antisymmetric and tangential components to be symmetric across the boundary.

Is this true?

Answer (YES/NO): NO